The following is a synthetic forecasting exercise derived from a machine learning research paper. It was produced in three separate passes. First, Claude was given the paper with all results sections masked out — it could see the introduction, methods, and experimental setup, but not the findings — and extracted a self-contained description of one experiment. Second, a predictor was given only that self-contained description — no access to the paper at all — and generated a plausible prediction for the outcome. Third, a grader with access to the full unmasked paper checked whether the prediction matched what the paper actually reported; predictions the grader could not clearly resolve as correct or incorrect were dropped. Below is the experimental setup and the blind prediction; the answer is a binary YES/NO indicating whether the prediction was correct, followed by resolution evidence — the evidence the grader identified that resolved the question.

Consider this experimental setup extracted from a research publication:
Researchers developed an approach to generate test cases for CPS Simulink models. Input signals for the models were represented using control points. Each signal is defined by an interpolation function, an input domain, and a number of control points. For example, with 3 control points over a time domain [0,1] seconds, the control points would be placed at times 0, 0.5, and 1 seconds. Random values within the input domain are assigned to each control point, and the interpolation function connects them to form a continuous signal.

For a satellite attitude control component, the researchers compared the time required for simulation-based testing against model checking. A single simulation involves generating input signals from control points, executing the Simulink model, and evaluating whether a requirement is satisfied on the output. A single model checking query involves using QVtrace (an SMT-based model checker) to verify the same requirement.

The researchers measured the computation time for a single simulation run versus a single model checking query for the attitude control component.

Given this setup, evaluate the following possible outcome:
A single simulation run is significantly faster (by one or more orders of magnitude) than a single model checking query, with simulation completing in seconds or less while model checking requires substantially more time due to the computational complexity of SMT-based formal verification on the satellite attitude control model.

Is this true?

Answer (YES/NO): YES